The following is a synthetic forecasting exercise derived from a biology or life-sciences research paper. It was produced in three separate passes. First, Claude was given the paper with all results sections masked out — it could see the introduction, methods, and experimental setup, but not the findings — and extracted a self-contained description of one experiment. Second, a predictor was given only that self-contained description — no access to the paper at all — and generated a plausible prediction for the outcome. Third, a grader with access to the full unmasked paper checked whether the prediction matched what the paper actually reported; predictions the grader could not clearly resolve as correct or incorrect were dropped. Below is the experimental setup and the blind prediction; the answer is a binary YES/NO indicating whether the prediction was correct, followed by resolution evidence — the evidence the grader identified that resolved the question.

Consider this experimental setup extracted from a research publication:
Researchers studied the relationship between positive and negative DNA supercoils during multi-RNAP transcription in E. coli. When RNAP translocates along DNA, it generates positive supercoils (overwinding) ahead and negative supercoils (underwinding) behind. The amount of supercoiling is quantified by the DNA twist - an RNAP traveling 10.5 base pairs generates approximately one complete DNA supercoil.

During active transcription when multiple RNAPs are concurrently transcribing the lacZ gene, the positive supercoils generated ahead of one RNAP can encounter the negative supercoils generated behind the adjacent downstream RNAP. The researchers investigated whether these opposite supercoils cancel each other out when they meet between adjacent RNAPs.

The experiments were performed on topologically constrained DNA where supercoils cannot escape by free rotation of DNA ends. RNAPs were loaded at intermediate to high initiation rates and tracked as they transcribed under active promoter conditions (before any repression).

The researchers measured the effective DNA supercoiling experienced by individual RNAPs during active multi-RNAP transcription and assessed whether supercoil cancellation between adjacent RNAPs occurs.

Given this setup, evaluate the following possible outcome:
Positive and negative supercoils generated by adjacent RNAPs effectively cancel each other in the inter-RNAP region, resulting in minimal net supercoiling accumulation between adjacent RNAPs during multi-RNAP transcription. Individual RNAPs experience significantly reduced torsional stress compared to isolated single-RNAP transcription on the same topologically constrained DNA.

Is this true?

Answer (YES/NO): YES